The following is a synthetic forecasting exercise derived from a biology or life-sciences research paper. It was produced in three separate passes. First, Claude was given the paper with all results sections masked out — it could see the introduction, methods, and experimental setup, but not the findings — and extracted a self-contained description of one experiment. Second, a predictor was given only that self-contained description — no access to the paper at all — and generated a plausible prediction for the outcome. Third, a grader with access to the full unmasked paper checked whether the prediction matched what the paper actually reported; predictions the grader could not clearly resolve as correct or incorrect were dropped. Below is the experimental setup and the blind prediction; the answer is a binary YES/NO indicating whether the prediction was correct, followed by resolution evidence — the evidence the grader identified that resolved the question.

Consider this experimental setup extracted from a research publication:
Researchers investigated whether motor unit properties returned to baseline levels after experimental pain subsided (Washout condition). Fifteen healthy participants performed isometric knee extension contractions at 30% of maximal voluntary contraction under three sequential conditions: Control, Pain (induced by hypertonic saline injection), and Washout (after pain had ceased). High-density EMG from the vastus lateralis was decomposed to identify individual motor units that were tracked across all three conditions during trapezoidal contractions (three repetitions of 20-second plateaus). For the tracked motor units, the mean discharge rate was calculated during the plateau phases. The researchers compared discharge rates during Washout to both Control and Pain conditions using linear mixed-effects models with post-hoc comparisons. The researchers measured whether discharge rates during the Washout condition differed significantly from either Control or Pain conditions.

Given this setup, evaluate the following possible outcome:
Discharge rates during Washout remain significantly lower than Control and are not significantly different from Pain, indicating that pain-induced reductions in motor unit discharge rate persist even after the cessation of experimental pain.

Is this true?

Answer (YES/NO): NO